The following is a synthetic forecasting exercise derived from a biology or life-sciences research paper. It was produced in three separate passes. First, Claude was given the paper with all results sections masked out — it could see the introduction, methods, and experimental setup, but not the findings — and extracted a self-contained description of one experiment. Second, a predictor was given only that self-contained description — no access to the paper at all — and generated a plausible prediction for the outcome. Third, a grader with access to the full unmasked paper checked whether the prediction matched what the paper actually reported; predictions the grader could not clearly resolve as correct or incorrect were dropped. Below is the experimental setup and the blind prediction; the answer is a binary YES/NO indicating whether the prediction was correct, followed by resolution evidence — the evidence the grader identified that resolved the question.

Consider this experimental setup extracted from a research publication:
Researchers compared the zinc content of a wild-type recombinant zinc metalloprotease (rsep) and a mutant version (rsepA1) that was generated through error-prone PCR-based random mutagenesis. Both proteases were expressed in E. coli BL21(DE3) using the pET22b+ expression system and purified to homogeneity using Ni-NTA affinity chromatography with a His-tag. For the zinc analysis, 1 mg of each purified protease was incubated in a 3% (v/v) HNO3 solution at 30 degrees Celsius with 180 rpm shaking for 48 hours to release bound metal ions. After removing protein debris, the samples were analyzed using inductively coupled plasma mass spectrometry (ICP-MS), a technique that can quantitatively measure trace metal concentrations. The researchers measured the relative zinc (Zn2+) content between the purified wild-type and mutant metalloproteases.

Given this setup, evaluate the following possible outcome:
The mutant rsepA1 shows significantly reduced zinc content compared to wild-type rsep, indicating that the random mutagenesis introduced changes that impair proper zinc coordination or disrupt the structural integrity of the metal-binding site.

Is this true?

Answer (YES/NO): NO